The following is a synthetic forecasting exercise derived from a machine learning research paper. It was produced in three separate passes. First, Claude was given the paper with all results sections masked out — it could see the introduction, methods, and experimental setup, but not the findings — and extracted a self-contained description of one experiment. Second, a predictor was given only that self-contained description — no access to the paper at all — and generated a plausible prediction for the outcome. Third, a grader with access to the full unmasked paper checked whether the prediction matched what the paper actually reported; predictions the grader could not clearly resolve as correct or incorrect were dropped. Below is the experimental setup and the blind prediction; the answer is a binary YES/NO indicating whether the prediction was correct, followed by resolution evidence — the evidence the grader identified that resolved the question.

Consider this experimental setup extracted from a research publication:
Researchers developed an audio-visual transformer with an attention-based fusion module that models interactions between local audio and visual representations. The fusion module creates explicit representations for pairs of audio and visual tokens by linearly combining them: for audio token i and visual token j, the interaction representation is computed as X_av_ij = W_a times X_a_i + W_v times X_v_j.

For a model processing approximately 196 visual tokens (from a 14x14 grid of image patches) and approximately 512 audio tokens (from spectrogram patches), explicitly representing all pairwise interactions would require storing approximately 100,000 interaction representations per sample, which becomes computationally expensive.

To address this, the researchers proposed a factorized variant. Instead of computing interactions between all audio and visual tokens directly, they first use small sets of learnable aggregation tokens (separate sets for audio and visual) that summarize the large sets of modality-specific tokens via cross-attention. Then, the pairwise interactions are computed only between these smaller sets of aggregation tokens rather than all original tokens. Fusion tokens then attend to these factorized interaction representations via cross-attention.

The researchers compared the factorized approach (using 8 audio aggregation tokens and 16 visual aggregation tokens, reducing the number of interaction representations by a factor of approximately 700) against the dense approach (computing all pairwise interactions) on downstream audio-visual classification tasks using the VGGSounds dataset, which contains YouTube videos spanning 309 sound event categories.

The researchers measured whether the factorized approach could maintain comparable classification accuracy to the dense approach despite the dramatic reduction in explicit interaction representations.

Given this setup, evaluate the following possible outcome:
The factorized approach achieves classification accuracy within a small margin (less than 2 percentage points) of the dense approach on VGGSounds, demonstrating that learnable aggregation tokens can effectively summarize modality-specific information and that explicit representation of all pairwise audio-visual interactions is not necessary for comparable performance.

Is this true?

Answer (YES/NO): YES